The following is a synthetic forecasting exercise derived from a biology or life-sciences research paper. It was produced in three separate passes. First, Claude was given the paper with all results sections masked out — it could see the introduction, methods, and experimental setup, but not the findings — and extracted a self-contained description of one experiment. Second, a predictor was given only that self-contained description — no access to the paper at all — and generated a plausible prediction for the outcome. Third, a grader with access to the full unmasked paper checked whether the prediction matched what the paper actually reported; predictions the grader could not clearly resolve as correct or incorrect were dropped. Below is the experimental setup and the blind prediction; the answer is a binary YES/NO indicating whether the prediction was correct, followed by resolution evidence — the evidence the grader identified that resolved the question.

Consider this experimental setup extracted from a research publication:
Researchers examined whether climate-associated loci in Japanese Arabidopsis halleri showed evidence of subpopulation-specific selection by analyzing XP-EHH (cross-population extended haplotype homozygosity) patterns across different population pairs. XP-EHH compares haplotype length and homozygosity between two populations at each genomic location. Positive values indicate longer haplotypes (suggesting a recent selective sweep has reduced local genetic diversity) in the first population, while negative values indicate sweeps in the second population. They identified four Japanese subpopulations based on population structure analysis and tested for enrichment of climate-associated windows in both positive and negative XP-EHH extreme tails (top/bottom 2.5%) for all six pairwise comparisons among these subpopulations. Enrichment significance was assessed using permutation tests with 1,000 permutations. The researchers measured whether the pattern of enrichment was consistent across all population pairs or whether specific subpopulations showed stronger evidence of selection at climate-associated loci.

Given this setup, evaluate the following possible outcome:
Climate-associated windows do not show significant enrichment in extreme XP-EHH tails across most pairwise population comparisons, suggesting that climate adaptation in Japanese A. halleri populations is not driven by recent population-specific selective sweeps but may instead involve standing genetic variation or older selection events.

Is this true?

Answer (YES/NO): NO